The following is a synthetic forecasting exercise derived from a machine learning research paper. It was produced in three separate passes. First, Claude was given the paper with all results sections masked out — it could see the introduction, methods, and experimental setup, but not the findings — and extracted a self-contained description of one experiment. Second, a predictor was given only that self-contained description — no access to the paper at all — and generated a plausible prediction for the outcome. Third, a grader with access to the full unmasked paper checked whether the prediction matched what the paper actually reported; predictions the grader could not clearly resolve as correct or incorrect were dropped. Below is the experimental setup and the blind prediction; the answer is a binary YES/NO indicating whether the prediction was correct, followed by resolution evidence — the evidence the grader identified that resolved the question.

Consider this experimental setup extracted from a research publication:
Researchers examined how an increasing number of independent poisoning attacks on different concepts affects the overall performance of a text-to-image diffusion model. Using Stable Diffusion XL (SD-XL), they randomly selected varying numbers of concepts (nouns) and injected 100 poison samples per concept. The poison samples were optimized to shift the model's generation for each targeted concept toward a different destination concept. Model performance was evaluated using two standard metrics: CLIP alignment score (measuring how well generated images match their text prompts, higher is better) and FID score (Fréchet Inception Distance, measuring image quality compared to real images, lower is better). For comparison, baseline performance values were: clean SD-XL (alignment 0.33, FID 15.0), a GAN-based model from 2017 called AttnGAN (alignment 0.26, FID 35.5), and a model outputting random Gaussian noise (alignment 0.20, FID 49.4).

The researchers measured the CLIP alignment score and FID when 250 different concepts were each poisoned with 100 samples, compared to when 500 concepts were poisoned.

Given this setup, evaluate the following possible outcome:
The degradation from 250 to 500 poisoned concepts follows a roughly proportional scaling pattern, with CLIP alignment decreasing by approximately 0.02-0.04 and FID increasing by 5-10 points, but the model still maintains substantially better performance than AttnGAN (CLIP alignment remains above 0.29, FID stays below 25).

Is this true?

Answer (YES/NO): NO